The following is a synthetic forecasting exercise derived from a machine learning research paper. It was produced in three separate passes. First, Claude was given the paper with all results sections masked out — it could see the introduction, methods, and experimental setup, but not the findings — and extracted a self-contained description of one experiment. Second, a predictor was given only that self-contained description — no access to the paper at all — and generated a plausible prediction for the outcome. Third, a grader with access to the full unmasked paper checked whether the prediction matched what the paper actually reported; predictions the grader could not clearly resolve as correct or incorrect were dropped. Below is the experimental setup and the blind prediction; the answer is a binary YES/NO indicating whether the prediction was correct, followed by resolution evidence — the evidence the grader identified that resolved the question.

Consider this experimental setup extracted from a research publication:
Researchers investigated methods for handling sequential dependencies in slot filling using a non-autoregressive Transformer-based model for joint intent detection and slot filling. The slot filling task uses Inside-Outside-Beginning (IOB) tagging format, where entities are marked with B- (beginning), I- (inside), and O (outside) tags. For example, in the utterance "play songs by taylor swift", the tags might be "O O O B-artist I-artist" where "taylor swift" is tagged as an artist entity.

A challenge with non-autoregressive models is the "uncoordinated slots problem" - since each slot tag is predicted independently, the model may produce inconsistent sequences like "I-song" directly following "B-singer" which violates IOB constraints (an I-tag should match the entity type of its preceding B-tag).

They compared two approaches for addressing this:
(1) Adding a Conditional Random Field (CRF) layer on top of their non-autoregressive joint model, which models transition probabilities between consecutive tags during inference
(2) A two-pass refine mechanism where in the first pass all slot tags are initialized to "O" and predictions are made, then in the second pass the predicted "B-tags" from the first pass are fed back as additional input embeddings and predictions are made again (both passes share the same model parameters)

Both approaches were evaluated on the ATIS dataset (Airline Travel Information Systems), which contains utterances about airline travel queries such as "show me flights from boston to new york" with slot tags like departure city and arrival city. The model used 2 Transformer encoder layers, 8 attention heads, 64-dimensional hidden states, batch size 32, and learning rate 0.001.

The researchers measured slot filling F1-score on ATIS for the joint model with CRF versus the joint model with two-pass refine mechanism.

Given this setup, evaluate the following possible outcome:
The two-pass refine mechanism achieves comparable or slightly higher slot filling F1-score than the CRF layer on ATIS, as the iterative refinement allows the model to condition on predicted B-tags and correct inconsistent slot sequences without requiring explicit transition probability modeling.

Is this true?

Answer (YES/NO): YES